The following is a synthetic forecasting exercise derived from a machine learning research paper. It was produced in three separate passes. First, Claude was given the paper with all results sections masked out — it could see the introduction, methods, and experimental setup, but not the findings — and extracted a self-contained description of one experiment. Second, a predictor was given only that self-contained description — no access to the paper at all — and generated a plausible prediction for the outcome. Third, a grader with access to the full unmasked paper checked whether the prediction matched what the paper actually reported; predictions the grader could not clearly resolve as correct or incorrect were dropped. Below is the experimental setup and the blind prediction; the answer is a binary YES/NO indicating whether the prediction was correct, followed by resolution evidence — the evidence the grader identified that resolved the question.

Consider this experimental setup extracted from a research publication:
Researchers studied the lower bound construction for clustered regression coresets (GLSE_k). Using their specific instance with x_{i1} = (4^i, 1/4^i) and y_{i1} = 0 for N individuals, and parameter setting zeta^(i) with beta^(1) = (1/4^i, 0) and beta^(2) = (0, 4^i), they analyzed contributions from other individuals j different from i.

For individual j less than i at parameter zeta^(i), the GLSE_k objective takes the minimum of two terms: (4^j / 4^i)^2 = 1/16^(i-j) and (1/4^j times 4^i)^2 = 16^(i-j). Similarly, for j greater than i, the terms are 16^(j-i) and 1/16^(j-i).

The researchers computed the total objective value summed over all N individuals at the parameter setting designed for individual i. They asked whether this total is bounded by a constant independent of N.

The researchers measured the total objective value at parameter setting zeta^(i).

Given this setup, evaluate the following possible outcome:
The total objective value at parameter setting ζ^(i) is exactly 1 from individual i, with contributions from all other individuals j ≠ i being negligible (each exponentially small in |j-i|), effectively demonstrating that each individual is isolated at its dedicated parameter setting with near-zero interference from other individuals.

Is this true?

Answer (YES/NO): NO